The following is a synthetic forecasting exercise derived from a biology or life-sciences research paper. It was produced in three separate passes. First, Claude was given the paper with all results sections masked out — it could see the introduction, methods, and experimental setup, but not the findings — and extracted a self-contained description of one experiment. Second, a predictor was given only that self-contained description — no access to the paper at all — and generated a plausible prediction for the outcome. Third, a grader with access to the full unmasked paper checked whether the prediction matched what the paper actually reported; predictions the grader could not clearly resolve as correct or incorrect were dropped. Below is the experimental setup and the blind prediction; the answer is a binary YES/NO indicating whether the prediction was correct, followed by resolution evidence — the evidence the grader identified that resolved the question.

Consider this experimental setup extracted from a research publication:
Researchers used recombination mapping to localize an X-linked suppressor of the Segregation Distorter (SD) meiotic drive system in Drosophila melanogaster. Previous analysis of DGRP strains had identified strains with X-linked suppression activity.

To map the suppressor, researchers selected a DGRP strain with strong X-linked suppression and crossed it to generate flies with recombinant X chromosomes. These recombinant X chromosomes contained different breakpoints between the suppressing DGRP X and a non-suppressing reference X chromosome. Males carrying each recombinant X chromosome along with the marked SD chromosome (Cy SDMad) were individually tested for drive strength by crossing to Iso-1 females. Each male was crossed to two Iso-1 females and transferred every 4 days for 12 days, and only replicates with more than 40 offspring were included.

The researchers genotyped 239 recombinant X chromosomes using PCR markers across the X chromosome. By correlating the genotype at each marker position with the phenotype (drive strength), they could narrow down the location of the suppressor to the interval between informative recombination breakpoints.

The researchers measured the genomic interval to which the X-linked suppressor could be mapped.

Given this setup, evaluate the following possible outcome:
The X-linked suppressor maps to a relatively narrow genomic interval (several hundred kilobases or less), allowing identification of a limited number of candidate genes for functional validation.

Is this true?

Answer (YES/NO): YES